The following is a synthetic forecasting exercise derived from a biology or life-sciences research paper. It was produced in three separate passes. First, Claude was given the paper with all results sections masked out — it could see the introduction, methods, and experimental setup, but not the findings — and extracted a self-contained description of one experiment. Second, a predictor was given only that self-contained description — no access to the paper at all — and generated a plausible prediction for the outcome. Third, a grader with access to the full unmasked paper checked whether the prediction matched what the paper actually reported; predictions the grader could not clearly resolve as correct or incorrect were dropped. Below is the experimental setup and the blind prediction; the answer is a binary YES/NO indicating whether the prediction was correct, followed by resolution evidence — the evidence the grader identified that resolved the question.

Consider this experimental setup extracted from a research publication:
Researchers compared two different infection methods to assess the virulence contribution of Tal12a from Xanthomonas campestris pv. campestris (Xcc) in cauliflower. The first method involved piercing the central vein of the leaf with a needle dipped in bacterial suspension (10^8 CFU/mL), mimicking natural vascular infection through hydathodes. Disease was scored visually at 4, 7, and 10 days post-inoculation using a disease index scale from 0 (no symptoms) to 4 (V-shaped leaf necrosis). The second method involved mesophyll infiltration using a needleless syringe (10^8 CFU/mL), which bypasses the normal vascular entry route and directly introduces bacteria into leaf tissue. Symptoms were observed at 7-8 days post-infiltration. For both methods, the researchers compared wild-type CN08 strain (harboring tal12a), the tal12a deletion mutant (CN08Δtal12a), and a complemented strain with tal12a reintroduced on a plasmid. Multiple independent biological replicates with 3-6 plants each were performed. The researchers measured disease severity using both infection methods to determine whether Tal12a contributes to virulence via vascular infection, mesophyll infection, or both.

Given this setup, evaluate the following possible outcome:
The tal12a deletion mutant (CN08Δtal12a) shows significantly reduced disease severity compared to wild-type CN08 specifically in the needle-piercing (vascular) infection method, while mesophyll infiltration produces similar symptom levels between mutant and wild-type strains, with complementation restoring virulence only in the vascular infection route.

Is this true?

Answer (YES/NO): NO